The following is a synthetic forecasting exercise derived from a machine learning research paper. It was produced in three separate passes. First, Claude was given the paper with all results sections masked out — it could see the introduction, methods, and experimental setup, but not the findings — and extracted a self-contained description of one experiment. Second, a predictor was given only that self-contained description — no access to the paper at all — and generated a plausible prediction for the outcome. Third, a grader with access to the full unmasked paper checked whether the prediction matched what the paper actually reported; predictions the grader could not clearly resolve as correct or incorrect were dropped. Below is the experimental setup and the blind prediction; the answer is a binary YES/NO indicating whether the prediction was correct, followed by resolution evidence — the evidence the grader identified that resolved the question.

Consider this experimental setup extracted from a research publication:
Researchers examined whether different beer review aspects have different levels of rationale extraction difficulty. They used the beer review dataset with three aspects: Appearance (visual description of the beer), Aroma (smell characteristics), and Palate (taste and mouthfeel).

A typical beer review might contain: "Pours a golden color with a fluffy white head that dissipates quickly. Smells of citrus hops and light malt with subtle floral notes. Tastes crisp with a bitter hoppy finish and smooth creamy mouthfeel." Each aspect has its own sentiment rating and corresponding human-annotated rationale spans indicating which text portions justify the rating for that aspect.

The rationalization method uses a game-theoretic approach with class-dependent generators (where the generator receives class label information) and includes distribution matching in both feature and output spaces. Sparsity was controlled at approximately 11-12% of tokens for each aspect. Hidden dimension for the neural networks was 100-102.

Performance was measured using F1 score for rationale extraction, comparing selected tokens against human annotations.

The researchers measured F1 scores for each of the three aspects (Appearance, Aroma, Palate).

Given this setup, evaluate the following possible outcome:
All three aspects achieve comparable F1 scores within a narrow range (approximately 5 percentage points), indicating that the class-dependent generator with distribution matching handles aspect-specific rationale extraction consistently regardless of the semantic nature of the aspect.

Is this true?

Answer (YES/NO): NO